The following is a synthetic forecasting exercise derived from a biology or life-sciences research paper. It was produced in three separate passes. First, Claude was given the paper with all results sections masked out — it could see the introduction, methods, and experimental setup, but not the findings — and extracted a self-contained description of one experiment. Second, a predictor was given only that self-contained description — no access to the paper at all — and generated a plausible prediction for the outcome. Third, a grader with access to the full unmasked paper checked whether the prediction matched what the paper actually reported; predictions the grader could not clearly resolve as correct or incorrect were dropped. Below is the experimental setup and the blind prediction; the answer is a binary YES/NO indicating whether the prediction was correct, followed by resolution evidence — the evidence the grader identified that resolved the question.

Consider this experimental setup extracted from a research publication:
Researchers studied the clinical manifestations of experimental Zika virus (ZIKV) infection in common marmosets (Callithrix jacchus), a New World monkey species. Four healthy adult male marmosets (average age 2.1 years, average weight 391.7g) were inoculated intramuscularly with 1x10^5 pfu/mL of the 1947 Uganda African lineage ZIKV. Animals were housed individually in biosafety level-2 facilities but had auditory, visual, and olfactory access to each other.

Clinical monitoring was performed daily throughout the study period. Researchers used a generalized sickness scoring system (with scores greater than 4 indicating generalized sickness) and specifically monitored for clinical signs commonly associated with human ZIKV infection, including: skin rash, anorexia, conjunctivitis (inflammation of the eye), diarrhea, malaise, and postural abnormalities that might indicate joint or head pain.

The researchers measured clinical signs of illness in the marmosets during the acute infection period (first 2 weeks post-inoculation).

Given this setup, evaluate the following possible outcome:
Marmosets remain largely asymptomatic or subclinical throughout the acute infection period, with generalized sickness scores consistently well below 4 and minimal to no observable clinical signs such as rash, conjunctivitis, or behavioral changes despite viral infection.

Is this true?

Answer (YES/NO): YES